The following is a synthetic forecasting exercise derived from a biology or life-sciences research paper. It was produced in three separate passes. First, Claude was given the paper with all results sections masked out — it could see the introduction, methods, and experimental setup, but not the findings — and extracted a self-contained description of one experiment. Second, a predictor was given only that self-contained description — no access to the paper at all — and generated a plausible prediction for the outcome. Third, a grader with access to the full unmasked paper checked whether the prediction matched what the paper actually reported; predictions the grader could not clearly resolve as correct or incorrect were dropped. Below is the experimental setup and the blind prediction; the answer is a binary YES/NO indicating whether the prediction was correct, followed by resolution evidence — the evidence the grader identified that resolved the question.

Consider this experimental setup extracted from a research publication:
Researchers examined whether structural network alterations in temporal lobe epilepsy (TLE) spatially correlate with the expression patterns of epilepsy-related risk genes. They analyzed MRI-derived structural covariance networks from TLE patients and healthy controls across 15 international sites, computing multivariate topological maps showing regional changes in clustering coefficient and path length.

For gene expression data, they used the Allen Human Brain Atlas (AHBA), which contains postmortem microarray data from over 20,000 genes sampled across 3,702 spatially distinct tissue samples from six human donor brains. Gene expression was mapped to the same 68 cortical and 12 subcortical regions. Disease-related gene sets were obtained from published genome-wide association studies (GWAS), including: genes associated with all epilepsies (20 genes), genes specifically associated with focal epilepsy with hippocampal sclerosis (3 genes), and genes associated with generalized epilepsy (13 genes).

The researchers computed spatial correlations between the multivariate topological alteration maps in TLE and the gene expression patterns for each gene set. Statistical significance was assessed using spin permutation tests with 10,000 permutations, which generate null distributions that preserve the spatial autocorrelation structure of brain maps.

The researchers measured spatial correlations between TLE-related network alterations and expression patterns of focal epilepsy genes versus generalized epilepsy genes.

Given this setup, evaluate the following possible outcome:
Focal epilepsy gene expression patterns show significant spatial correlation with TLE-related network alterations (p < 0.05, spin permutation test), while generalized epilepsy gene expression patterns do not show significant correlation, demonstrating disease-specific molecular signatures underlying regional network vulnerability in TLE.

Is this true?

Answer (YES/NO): YES